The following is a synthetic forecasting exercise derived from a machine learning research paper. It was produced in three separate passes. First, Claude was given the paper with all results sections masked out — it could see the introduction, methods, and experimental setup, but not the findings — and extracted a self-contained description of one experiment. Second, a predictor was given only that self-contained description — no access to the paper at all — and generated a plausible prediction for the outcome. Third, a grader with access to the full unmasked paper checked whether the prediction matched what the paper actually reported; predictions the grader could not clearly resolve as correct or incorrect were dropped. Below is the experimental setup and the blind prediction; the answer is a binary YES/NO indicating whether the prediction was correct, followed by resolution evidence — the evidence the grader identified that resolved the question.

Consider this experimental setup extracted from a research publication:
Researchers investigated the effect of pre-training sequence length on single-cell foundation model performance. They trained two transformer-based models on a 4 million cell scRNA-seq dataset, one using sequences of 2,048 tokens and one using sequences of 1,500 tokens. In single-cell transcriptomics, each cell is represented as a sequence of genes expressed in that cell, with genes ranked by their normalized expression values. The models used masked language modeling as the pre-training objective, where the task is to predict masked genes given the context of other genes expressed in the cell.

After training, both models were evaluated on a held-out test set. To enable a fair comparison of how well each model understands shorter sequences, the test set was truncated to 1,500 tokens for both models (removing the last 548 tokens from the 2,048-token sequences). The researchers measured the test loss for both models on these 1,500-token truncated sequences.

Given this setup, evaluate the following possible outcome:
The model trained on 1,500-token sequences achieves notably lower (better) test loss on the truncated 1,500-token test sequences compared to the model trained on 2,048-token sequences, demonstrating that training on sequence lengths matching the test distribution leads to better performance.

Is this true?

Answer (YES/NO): NO